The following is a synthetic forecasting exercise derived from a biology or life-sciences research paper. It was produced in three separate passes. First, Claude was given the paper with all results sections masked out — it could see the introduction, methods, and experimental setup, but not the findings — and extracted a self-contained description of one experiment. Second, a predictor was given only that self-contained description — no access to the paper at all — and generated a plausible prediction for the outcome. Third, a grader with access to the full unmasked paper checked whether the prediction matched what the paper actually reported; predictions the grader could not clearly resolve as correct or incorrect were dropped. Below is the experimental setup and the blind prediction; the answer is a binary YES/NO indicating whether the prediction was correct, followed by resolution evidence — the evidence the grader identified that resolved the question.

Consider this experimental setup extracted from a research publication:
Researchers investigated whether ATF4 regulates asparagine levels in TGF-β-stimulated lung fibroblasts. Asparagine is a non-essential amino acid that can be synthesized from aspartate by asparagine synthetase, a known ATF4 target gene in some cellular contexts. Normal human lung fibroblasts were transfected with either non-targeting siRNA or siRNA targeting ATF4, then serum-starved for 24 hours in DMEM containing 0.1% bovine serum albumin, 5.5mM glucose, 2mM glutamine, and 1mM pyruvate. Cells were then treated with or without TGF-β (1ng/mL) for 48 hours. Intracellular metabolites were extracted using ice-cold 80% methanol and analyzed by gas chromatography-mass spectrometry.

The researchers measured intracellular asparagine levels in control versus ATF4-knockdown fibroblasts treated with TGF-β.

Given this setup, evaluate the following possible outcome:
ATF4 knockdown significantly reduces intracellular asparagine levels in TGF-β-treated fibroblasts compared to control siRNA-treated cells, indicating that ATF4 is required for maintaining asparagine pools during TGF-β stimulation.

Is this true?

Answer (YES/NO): YES